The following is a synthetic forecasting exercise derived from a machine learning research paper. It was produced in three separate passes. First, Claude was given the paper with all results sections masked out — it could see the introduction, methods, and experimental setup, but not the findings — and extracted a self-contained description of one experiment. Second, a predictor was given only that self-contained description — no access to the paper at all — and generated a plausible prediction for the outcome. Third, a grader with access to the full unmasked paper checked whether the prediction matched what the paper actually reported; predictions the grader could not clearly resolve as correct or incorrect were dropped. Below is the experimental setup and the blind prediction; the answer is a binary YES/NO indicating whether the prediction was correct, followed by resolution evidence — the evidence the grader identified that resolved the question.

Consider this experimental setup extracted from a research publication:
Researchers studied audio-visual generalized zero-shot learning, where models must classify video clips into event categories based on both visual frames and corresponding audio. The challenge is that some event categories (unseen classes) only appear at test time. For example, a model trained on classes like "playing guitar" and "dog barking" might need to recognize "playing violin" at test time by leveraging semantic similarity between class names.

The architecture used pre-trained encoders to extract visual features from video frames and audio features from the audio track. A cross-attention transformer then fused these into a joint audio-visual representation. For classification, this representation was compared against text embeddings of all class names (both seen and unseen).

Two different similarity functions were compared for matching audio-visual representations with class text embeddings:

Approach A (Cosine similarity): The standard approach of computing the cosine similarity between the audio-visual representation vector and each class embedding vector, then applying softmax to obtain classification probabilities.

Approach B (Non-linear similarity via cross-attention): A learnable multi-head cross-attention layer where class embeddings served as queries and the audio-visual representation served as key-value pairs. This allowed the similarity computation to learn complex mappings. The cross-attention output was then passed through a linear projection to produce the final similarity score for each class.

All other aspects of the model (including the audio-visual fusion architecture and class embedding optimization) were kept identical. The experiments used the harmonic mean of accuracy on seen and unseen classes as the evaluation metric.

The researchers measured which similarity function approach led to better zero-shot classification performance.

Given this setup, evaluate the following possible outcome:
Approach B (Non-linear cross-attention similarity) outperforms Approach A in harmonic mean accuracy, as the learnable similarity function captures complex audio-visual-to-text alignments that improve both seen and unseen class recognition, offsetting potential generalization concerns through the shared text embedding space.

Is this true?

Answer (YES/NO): YES